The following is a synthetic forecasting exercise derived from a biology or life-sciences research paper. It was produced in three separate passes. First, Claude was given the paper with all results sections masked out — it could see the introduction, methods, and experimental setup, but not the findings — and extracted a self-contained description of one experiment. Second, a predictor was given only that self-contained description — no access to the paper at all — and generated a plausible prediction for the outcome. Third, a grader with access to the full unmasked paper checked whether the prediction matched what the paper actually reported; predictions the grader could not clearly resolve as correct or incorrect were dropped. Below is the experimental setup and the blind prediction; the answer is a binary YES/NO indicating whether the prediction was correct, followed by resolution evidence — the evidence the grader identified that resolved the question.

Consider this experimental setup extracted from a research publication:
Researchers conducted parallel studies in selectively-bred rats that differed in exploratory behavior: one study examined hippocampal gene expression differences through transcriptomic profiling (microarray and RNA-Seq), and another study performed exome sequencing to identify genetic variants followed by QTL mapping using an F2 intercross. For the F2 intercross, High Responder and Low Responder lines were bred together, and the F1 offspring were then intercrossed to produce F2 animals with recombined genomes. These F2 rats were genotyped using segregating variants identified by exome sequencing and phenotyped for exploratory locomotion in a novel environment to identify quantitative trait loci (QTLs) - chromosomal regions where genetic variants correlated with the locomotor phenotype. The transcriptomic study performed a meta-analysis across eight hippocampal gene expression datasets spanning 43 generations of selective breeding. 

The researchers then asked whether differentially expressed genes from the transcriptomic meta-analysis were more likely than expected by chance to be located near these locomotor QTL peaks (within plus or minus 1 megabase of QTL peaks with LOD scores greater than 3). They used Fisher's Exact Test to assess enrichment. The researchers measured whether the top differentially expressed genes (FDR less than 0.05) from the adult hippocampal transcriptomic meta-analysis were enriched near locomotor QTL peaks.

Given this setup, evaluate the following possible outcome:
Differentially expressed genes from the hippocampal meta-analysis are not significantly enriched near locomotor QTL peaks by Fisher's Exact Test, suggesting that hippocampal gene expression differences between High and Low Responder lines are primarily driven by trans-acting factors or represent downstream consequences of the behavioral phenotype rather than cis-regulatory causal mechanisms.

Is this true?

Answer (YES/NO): NO